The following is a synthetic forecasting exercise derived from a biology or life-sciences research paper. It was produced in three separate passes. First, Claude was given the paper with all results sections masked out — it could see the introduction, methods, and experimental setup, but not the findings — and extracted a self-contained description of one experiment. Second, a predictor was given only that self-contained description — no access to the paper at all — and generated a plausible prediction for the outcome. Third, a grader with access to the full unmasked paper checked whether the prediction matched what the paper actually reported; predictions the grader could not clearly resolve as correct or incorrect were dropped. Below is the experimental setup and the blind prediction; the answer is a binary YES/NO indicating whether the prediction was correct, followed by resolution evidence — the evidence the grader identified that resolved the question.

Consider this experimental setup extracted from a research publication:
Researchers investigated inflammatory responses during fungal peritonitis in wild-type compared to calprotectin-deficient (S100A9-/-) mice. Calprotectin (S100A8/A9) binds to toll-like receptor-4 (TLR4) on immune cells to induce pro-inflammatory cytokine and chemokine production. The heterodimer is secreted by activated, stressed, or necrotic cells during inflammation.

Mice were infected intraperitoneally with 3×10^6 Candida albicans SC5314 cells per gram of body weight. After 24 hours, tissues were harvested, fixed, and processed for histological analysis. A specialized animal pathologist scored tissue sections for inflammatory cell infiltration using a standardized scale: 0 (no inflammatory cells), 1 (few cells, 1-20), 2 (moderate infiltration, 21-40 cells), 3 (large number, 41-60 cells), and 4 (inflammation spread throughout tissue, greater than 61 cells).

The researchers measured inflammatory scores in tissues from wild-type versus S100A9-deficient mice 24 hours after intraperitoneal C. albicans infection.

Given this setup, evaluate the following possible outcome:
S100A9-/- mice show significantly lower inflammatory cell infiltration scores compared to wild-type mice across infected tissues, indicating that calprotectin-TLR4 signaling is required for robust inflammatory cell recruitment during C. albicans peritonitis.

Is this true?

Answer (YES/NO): YES